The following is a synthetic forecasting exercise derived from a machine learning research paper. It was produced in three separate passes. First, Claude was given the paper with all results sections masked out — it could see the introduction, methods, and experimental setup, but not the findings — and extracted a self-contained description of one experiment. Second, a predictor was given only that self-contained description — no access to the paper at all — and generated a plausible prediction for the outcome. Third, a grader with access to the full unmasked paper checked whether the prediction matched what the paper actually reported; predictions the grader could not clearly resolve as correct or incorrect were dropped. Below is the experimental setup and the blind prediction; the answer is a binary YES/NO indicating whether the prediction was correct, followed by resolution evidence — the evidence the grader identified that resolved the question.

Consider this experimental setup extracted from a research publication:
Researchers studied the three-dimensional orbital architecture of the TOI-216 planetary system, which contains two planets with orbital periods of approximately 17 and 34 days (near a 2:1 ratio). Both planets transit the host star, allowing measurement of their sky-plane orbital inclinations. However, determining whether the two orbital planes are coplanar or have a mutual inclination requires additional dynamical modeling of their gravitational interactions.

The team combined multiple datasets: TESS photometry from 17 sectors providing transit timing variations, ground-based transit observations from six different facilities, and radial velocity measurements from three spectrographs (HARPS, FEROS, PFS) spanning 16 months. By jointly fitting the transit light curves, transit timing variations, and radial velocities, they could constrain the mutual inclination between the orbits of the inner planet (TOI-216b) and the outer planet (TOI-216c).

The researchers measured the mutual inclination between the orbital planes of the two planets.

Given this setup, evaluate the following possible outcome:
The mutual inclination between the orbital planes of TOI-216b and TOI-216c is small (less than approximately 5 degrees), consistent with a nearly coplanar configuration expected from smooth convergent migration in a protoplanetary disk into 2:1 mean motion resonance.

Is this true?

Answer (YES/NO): NO